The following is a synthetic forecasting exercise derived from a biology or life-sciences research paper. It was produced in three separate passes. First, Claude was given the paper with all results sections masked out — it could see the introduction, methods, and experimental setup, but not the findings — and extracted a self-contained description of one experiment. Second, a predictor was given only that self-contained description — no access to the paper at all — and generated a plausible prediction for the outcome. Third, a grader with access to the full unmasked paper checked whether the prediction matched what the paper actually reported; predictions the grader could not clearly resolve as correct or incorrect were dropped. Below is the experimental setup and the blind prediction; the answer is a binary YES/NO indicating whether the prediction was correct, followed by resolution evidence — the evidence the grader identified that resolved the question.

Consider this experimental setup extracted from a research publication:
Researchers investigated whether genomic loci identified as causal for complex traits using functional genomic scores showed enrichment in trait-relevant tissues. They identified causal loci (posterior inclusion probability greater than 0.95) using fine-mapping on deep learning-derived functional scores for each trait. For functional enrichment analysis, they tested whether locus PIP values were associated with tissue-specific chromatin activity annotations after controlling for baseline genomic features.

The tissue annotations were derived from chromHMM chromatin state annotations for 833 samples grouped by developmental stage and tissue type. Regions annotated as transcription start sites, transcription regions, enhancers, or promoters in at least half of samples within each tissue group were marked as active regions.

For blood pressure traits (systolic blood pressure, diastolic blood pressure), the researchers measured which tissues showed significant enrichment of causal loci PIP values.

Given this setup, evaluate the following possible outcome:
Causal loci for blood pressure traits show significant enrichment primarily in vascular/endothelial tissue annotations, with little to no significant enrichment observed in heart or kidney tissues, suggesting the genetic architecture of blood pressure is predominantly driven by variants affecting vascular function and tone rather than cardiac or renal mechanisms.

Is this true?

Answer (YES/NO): NO